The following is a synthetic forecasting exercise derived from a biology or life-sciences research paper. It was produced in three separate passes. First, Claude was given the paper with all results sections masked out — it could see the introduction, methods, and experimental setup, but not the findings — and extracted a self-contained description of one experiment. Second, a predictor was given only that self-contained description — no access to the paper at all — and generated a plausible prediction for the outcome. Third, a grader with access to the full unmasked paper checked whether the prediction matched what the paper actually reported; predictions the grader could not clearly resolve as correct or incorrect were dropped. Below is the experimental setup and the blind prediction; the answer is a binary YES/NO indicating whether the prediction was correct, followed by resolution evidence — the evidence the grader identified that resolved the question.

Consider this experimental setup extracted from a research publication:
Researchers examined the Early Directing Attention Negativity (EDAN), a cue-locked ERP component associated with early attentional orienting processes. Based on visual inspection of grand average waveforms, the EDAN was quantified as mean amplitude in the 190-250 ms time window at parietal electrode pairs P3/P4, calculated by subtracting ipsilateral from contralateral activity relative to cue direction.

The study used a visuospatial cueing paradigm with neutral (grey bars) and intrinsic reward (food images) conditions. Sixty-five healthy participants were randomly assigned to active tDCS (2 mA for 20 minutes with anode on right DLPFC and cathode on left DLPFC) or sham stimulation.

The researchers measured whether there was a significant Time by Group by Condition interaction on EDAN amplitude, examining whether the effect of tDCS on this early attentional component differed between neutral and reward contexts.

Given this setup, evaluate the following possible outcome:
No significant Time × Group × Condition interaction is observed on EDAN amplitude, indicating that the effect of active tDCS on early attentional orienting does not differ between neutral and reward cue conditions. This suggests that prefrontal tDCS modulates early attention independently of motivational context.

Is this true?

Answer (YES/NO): YES